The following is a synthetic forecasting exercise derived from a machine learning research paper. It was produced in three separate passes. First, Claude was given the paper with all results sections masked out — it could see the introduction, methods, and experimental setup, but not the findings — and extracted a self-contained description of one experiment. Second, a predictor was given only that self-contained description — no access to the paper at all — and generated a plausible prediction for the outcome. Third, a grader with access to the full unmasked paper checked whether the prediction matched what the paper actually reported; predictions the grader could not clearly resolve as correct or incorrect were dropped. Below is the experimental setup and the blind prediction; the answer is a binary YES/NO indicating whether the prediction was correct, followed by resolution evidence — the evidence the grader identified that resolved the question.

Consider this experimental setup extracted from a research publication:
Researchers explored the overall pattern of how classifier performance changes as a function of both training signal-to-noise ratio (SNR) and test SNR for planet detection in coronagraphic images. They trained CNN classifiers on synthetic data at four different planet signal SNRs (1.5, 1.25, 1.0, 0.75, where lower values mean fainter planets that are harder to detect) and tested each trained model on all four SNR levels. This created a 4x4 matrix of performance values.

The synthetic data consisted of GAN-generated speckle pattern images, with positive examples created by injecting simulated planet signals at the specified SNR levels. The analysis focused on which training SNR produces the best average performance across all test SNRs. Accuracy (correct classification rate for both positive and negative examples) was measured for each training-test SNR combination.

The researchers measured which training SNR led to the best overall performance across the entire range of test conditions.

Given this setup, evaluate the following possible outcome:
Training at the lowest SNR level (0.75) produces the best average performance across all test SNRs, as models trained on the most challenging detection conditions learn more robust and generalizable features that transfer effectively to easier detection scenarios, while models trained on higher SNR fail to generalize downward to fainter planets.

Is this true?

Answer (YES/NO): YES